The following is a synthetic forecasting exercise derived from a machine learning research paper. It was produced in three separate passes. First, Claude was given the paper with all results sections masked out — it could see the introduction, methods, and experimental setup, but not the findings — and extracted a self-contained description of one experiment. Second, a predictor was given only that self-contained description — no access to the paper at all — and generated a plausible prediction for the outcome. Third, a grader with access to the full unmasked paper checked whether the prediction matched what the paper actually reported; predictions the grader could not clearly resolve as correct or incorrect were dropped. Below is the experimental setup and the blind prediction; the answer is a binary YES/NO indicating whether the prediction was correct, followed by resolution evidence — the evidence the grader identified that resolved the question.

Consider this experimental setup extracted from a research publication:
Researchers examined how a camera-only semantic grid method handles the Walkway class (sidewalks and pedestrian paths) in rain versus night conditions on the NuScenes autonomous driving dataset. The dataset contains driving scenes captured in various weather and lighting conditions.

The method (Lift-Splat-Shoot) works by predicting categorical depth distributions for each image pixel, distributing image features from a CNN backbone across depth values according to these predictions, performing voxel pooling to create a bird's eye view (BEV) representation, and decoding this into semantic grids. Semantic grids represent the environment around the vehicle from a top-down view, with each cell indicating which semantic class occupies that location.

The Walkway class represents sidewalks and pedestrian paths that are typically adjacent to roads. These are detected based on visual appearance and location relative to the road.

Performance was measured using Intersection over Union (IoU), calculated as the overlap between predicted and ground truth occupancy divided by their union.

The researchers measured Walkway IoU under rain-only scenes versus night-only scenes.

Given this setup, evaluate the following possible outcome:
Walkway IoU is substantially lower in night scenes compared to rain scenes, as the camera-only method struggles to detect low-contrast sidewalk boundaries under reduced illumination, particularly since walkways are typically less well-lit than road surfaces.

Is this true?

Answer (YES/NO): YES